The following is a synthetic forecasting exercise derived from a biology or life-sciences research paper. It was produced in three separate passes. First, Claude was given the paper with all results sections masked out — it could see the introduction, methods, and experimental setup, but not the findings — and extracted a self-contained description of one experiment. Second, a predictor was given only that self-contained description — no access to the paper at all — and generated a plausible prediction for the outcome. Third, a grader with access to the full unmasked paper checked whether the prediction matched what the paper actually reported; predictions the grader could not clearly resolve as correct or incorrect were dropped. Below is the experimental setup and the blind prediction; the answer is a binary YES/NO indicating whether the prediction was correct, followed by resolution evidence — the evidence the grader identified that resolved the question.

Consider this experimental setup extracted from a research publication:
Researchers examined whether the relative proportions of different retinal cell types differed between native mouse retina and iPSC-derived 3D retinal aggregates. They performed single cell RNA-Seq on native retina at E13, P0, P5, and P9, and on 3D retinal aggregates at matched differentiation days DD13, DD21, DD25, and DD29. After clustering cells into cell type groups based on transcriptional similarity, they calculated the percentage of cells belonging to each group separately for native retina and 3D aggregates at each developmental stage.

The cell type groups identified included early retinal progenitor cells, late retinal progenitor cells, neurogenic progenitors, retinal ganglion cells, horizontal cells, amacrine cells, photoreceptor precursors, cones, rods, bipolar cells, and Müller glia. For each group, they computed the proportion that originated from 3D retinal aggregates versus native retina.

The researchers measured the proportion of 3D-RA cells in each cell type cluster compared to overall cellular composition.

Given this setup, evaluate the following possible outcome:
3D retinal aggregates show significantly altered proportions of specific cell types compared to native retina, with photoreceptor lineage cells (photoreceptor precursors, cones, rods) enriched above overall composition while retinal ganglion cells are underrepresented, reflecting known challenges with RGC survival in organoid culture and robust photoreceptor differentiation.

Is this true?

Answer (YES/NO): NO